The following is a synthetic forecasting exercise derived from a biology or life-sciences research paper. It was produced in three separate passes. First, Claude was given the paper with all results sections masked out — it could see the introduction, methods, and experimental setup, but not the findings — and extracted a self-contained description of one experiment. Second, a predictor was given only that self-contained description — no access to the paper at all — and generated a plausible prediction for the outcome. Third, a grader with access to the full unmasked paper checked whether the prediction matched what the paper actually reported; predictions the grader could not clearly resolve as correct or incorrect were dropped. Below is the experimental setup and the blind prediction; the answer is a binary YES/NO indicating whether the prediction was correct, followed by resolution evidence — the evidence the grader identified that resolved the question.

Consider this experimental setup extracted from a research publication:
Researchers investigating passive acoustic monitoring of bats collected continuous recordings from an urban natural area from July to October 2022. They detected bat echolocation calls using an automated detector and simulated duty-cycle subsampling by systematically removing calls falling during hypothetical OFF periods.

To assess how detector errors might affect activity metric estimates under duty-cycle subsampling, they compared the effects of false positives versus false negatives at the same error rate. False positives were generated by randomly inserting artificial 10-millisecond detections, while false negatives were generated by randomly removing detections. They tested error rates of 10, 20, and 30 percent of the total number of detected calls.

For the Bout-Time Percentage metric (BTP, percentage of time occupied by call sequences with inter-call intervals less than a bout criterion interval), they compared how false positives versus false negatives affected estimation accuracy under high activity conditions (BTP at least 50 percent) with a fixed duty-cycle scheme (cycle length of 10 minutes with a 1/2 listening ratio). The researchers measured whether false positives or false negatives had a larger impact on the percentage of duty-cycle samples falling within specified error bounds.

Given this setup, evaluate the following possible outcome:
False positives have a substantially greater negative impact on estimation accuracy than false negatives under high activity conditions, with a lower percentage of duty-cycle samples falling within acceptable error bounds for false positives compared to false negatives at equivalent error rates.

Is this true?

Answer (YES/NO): NO